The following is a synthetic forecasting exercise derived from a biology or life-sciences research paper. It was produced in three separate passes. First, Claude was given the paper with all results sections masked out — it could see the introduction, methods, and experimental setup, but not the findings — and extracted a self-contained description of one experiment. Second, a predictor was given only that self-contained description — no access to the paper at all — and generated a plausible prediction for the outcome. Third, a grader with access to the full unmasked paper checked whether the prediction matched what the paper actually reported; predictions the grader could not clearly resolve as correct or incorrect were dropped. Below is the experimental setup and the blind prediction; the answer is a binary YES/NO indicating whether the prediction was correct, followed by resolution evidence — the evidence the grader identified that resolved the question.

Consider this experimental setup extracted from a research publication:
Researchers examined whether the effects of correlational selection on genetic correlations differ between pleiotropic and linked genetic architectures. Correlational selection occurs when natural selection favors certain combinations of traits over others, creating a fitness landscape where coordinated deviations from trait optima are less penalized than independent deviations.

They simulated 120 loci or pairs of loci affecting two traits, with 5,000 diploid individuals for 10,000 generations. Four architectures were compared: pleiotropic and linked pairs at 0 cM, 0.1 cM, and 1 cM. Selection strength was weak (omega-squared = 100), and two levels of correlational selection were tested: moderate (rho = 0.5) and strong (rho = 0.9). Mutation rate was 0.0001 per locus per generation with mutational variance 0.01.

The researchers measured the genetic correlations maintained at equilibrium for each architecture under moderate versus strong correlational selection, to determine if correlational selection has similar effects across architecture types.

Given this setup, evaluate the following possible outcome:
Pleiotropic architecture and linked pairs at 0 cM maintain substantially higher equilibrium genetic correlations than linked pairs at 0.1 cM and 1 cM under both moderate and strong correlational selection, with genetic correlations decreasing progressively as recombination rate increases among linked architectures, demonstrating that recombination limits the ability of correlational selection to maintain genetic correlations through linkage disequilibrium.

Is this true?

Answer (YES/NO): NO